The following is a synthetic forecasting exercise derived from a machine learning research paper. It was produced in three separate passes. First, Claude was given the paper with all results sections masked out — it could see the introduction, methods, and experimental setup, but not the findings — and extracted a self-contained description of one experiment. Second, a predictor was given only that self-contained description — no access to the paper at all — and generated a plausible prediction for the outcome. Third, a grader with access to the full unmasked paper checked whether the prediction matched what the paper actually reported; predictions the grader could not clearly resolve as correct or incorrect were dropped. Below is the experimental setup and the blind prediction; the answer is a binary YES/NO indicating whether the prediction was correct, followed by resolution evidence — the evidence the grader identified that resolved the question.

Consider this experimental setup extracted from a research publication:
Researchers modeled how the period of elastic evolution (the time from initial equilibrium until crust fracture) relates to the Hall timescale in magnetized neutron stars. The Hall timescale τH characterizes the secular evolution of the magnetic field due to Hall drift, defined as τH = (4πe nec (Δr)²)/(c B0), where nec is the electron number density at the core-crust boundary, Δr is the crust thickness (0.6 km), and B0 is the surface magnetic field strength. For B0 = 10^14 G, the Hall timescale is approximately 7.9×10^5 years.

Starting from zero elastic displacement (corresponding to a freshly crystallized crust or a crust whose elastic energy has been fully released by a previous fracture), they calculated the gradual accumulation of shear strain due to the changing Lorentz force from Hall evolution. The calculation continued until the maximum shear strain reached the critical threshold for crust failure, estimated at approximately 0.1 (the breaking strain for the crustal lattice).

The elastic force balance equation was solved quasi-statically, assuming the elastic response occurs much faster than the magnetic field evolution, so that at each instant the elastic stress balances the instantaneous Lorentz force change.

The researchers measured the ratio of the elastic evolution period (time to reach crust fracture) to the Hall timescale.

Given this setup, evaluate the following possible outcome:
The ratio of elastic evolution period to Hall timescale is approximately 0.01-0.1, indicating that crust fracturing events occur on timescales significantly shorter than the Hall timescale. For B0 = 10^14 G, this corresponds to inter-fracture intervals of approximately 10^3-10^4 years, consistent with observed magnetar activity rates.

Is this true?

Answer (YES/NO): NO